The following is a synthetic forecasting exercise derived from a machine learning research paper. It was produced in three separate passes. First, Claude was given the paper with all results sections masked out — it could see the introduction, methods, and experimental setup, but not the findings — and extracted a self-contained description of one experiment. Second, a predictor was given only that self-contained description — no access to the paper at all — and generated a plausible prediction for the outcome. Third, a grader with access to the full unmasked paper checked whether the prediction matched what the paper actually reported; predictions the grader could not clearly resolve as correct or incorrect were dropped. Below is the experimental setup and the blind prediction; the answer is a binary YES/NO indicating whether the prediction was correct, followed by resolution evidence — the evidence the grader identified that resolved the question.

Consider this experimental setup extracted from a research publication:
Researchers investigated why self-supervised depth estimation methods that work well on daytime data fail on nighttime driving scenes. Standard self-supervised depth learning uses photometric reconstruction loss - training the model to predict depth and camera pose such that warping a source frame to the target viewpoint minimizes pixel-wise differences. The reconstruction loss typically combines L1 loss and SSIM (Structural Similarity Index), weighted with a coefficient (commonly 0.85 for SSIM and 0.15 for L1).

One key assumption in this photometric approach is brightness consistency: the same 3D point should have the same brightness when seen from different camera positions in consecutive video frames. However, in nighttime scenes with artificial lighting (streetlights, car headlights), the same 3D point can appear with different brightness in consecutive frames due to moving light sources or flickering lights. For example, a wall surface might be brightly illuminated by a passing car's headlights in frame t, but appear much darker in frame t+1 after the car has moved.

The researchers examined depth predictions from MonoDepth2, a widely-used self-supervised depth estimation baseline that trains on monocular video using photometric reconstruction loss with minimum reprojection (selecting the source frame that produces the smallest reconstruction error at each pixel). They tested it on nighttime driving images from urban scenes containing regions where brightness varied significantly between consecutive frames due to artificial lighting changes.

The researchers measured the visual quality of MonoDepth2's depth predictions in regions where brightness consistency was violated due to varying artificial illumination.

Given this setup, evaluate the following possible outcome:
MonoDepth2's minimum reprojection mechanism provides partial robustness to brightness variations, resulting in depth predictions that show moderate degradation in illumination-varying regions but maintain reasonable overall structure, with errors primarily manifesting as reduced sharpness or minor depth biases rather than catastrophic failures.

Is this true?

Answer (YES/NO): NO